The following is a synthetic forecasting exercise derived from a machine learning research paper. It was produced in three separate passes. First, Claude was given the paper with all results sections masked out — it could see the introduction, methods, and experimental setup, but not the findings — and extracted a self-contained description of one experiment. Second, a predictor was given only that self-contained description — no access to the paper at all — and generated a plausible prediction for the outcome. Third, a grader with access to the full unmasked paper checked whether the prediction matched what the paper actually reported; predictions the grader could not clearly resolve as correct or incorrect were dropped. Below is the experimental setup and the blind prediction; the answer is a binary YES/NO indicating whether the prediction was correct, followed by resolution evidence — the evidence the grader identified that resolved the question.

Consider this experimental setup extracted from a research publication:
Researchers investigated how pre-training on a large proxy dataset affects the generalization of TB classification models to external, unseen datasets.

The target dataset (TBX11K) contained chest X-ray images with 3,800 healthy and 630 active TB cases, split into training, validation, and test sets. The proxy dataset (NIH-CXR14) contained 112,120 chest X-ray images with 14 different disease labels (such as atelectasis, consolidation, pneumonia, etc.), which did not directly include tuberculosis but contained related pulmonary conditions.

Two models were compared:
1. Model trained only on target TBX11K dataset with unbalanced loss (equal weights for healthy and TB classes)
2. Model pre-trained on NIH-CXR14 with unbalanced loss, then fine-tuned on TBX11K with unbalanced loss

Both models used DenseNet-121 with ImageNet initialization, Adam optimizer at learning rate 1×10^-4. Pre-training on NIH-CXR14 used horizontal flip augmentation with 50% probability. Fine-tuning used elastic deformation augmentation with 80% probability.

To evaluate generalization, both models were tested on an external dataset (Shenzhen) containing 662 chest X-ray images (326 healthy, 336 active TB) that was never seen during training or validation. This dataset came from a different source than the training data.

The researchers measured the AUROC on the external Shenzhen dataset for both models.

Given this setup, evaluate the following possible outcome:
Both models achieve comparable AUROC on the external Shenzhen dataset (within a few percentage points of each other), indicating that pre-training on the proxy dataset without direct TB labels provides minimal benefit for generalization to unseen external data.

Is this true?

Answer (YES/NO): NO